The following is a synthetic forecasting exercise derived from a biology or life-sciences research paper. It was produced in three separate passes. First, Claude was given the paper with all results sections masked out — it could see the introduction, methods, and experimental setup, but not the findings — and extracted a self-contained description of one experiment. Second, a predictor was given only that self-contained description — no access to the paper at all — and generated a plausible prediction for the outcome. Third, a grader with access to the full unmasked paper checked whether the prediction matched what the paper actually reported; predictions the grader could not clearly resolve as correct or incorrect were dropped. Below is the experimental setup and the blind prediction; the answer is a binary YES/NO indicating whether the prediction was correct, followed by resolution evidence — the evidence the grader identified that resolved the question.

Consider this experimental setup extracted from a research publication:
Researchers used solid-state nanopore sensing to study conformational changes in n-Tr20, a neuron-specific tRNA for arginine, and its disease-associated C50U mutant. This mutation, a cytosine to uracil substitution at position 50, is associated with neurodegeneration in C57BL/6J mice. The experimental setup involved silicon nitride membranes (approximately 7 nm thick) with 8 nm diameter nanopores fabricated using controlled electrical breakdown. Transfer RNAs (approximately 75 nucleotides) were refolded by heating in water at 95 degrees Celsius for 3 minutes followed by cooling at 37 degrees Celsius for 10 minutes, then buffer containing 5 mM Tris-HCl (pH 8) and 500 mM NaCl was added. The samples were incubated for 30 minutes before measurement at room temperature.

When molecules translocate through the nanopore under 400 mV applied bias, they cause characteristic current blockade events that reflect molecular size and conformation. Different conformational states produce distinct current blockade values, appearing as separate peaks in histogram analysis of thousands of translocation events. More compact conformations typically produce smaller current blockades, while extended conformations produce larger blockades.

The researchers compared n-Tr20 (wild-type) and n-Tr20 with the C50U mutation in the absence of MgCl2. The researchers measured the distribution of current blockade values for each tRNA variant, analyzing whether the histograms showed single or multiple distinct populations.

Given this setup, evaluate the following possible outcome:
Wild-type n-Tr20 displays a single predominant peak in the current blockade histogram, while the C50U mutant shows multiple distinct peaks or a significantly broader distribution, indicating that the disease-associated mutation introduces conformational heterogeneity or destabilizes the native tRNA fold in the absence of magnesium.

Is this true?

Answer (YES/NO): NO